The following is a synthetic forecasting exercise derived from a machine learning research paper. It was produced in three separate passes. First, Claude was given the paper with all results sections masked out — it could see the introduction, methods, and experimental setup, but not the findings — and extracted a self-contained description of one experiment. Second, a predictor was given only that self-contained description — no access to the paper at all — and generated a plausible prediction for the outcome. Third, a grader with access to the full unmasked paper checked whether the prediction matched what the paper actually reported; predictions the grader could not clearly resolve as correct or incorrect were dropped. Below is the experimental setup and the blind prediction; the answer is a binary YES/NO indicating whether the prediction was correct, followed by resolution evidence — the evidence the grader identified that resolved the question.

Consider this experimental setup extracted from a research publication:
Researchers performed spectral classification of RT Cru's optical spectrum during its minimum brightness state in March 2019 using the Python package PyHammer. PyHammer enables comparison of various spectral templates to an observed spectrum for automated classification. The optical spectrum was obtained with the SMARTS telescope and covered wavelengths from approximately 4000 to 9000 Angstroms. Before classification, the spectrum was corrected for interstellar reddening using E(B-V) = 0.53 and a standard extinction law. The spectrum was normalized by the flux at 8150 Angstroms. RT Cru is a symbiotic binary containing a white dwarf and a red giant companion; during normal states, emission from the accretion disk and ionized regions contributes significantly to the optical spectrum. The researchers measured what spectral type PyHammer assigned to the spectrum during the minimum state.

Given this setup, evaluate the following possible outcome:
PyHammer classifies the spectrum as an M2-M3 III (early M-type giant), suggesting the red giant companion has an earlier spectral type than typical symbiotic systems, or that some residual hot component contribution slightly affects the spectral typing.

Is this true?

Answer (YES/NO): NO